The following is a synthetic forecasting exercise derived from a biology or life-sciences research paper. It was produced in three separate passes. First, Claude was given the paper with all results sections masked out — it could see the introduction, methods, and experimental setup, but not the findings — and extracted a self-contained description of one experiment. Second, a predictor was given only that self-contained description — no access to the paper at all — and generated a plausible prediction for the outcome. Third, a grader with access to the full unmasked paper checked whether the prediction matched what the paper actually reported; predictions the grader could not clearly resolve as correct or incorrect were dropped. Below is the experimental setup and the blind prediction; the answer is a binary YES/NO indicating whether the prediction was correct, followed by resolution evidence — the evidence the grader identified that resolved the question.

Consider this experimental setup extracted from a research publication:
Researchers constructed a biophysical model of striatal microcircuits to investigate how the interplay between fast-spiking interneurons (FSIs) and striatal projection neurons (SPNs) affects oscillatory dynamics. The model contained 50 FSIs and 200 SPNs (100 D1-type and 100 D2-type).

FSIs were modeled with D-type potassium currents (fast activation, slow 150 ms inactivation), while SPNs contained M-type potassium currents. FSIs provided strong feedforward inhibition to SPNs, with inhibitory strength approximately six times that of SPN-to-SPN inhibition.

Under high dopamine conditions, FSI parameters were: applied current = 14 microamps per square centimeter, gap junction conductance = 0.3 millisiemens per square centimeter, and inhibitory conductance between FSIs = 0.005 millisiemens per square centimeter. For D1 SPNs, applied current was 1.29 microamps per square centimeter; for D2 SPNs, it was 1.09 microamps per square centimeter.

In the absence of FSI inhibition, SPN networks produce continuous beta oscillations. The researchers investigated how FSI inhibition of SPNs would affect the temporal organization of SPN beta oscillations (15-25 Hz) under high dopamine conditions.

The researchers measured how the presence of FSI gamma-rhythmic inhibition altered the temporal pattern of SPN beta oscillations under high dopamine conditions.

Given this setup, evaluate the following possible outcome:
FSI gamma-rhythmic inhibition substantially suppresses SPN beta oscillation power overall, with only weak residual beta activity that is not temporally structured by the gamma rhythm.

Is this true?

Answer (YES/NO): NO